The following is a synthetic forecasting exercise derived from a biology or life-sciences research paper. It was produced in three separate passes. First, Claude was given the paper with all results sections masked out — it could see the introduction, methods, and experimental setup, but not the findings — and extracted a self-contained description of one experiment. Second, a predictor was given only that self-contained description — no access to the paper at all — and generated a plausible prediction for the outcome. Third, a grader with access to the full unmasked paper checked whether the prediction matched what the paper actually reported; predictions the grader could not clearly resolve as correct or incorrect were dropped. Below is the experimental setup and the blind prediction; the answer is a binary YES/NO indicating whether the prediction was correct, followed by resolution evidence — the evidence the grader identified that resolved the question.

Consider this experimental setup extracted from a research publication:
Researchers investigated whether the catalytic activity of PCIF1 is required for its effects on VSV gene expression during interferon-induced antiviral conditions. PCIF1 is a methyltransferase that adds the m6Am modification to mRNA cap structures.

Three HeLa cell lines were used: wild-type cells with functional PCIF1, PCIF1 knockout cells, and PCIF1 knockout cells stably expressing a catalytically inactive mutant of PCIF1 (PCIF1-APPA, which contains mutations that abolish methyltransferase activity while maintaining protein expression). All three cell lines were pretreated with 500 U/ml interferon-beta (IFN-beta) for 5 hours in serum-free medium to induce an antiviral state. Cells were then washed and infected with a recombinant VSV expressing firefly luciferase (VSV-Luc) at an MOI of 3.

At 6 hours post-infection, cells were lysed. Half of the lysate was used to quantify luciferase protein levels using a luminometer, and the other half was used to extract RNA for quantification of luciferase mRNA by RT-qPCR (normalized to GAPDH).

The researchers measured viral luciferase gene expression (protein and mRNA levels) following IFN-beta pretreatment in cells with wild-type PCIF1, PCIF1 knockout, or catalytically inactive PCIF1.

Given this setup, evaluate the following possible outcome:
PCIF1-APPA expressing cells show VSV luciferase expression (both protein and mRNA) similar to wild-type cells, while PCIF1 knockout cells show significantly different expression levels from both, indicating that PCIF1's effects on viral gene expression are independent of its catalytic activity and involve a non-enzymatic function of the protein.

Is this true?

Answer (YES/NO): NO